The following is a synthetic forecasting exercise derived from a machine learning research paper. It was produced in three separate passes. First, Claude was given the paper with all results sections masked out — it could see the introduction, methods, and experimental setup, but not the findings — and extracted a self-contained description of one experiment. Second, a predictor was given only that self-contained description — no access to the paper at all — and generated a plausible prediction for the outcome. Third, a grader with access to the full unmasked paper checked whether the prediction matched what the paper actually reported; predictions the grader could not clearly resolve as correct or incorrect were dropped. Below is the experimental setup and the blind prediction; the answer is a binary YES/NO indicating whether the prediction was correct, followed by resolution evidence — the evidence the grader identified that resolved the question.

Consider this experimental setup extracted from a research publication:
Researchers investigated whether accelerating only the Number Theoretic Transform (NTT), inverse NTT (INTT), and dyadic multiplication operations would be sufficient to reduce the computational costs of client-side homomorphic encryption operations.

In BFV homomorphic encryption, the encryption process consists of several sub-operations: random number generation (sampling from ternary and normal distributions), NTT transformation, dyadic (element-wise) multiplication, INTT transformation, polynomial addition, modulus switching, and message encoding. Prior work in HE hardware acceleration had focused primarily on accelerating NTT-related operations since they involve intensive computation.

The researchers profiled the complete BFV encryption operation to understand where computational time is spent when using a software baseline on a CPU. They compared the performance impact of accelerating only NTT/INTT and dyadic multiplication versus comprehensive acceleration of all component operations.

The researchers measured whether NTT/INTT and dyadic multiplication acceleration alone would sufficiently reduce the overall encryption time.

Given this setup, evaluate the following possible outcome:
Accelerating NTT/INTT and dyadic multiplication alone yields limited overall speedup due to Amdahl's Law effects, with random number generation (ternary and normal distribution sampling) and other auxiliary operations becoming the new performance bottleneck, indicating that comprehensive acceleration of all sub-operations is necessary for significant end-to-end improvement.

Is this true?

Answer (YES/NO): YES